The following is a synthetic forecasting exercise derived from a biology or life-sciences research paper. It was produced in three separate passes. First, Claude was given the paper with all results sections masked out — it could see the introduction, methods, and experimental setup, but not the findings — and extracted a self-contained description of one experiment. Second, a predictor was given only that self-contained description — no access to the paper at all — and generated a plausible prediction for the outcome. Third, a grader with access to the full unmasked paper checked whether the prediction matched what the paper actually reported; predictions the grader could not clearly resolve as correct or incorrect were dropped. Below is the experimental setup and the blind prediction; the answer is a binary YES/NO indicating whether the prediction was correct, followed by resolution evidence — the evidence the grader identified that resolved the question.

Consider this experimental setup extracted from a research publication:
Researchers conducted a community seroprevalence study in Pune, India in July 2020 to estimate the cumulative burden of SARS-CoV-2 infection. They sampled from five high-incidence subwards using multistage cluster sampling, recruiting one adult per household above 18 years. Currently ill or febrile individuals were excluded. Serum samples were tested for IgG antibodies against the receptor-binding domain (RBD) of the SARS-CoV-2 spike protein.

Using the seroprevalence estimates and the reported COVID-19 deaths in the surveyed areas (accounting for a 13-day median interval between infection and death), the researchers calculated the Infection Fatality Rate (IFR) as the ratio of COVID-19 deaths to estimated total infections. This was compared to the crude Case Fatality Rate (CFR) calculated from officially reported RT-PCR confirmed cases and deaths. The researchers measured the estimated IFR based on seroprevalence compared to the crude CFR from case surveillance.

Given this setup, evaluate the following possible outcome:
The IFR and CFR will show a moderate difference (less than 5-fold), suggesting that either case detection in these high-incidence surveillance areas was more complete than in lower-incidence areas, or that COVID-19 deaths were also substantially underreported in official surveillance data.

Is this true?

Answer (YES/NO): NO